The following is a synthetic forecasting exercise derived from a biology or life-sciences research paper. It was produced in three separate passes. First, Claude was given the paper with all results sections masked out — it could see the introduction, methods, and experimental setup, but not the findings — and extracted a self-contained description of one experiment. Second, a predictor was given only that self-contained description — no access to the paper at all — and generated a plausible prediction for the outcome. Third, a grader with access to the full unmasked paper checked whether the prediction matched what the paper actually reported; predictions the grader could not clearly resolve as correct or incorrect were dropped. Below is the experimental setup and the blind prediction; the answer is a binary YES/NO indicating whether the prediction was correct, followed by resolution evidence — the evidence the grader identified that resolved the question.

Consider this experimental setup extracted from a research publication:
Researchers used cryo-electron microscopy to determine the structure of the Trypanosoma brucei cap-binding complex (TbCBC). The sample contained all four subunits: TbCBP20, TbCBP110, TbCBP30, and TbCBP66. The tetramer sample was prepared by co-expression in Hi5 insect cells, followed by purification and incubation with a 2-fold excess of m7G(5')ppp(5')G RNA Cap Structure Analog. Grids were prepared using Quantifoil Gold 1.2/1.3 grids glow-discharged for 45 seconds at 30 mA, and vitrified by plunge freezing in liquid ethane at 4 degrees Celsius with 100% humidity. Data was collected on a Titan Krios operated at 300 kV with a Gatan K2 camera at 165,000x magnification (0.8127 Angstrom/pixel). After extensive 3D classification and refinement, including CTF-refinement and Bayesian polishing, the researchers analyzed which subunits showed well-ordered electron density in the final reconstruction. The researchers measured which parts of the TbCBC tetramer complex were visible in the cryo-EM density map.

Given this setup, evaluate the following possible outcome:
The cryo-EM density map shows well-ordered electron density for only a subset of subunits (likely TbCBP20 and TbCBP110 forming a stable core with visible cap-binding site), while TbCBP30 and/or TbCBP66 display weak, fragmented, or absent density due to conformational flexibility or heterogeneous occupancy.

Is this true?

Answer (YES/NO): YES